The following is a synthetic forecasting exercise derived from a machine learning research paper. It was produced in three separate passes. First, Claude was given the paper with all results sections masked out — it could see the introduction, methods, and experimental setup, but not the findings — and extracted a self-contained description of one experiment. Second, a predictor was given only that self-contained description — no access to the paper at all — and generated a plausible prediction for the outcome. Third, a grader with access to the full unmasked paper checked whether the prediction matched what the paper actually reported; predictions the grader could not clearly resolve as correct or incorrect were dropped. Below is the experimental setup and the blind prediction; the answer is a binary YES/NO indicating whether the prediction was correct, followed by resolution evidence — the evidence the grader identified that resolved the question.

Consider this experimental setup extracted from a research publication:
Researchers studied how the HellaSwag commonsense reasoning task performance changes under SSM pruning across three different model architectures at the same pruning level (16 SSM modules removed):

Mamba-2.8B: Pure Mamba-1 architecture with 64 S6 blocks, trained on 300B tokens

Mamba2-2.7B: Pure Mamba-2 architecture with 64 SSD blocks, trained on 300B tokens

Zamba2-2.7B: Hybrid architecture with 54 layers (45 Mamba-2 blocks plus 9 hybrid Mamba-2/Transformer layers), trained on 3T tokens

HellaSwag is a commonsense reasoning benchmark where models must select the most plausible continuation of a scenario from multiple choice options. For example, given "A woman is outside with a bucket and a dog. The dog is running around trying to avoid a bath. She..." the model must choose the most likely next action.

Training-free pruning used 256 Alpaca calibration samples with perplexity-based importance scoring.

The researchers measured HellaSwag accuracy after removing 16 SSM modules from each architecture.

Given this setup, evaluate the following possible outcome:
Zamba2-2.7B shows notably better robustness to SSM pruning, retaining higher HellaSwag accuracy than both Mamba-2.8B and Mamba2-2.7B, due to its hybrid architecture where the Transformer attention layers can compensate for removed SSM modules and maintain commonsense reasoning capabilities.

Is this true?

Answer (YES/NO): NO